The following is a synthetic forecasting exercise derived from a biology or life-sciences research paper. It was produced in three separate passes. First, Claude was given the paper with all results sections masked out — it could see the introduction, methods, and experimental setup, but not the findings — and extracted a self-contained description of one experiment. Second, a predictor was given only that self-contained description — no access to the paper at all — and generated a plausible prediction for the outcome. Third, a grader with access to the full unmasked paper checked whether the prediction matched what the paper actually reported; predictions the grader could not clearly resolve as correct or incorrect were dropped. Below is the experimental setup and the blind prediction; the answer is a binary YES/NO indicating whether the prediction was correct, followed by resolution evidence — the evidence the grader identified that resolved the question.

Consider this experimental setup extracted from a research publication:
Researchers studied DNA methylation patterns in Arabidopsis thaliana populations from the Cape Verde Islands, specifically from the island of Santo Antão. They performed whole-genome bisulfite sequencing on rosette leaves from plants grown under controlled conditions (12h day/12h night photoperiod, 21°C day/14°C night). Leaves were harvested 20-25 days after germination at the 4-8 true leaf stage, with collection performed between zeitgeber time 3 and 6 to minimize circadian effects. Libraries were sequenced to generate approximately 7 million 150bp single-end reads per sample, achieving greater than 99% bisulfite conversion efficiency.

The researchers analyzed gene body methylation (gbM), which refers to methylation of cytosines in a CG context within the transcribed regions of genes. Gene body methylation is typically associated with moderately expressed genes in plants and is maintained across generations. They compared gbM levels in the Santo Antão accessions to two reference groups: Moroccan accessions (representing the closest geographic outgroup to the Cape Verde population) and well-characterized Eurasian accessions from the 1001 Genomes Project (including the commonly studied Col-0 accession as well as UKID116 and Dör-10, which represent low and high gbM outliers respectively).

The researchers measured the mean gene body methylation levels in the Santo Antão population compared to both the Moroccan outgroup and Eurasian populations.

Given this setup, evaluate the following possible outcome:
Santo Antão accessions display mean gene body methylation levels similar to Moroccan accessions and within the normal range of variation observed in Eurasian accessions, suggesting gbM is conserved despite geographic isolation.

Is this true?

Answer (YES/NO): NO